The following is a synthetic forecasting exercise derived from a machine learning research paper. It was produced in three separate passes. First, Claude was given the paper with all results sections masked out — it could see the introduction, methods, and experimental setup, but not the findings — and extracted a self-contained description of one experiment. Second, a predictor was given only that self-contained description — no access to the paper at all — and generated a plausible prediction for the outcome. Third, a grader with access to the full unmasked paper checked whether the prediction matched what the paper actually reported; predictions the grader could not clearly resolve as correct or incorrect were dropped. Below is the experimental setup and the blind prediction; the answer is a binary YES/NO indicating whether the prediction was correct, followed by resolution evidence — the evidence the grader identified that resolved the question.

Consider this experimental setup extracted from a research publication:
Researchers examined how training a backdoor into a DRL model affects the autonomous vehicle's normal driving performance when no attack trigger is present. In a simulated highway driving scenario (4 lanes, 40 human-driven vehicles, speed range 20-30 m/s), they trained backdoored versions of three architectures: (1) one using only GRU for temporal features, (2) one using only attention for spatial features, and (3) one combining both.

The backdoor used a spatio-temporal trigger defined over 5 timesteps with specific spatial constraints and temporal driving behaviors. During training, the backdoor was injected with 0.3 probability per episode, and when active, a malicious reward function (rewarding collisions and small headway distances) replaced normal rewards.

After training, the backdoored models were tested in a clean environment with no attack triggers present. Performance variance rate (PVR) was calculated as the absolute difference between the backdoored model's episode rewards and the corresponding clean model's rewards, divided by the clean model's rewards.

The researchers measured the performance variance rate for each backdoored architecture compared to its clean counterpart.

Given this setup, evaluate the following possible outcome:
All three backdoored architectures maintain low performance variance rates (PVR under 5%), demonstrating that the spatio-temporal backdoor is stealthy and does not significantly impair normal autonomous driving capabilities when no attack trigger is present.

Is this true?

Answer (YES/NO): NO